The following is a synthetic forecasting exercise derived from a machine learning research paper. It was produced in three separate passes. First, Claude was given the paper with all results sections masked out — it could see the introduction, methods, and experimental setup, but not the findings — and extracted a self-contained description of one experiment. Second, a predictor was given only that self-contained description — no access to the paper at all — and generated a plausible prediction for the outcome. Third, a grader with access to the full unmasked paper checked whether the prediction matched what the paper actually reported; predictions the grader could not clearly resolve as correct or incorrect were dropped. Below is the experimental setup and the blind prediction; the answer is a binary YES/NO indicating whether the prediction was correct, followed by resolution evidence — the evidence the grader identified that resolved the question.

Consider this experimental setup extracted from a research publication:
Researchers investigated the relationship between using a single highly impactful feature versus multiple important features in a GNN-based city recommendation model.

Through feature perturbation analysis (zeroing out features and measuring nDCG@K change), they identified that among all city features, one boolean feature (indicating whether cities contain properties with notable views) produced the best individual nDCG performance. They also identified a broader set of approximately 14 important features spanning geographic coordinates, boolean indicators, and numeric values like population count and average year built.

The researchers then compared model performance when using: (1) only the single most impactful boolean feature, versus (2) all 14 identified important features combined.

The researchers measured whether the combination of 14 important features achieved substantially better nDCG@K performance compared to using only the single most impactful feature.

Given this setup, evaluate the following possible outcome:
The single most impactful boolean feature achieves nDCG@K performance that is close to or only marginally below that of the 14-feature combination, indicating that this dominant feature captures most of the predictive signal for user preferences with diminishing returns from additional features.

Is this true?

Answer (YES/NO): YES